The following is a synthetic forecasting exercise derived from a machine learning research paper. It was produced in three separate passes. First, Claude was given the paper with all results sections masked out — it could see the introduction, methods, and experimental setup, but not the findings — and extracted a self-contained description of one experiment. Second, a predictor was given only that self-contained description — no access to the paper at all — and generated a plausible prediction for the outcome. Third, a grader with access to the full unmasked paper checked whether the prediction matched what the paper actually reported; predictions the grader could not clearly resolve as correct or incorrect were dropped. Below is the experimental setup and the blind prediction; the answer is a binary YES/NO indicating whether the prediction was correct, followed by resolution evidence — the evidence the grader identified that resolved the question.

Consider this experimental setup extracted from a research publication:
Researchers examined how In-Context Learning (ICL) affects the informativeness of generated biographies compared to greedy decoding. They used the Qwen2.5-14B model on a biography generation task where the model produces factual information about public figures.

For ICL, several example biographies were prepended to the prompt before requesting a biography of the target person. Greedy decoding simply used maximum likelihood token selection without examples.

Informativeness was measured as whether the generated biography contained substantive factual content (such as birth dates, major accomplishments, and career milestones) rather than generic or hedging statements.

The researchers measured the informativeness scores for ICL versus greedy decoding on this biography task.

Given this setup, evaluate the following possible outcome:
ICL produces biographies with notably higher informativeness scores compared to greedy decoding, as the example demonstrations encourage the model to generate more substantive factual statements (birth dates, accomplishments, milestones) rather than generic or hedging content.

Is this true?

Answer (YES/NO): NO